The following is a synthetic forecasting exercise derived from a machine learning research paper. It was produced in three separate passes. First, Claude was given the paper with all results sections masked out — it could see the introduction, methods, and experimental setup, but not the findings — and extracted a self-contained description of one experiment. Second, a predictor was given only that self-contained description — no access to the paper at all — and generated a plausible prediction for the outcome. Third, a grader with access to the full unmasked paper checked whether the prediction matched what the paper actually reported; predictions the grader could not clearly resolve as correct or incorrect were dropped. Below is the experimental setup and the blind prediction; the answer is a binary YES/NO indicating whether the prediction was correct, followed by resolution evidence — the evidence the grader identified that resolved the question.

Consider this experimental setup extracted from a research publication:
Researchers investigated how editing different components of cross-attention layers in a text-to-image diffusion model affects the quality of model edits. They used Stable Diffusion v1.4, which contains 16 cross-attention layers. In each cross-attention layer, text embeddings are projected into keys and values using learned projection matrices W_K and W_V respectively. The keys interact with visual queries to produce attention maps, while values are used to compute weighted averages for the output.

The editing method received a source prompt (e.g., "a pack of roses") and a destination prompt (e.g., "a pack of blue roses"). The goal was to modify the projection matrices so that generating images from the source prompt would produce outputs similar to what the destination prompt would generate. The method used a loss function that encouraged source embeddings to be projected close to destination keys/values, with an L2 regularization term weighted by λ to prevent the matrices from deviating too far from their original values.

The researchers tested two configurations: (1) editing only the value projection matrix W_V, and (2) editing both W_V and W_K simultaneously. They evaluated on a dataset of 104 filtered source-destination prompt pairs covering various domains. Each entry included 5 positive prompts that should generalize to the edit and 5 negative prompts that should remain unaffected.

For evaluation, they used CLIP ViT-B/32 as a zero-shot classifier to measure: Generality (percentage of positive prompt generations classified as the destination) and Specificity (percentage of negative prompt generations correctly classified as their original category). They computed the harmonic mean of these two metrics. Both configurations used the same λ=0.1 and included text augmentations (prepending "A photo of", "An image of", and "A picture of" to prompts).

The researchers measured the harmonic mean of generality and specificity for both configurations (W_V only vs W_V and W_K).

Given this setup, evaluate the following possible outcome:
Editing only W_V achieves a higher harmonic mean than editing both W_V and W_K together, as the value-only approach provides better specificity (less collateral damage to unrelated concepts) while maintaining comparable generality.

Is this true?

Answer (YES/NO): NO